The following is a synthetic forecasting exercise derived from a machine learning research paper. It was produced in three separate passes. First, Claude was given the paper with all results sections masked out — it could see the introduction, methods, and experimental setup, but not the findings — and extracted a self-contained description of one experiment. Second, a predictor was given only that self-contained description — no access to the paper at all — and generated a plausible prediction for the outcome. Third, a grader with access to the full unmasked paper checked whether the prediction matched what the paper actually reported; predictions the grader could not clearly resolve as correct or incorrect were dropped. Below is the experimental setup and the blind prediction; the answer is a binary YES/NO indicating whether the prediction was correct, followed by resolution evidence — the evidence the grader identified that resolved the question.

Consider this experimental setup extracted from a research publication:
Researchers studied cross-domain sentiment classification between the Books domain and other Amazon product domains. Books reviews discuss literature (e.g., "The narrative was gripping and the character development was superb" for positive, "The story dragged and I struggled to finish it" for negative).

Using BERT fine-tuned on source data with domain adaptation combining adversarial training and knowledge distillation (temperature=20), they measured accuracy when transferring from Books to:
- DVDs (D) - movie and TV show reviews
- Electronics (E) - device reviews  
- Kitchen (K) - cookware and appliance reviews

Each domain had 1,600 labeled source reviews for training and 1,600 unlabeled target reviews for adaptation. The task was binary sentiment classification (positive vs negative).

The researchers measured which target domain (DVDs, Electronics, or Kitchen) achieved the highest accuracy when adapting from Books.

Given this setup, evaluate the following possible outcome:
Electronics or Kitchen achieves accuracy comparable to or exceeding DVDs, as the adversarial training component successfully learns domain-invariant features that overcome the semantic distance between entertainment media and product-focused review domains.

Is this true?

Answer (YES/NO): YES